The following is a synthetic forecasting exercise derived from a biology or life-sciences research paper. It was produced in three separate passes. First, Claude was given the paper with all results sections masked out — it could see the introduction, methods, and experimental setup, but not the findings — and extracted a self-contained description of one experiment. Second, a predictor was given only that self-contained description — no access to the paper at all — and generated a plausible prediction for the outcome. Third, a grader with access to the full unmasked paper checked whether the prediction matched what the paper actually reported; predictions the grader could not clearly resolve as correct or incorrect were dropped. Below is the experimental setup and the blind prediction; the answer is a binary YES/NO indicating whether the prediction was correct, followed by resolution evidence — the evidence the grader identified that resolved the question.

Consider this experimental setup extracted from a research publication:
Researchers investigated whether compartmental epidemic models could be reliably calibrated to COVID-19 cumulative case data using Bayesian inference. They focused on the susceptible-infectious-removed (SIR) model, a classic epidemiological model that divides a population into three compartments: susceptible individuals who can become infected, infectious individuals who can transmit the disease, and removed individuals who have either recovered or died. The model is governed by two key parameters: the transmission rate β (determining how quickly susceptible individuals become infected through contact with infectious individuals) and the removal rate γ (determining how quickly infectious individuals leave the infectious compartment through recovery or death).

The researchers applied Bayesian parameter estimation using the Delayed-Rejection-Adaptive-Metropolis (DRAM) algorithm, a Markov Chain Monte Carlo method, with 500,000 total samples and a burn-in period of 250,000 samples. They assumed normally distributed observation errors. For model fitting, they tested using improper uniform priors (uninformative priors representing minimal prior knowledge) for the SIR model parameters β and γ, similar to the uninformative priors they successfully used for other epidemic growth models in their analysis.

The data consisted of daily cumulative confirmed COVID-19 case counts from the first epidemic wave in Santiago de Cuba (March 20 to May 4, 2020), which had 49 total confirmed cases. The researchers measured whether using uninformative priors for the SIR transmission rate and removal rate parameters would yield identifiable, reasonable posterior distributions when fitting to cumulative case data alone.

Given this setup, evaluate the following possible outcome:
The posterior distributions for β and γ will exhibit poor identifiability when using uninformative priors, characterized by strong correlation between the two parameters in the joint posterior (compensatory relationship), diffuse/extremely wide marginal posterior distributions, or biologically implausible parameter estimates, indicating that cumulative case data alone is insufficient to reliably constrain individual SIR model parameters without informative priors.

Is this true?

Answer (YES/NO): YES